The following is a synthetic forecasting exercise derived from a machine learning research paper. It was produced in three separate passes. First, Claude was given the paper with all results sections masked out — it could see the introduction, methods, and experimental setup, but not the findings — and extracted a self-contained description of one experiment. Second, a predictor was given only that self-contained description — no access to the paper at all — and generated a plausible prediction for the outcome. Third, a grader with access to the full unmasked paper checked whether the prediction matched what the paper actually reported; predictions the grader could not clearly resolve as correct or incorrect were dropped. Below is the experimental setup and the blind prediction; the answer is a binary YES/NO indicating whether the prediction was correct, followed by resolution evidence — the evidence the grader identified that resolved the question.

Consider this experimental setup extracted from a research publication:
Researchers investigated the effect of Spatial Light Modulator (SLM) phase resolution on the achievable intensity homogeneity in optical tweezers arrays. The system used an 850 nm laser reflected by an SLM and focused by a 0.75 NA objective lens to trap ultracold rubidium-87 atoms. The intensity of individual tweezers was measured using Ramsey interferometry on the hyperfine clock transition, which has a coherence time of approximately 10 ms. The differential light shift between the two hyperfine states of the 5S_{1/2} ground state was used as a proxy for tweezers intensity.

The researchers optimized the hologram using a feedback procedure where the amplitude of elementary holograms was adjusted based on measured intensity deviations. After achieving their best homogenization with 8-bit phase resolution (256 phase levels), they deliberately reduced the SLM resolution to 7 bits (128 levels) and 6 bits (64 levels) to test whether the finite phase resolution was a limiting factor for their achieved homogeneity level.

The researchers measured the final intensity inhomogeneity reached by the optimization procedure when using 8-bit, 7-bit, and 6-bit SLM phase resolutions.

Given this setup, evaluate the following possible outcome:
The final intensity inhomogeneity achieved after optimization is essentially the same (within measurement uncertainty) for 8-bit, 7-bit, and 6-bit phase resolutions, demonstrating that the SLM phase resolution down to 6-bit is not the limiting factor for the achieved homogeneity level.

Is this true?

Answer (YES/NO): YES